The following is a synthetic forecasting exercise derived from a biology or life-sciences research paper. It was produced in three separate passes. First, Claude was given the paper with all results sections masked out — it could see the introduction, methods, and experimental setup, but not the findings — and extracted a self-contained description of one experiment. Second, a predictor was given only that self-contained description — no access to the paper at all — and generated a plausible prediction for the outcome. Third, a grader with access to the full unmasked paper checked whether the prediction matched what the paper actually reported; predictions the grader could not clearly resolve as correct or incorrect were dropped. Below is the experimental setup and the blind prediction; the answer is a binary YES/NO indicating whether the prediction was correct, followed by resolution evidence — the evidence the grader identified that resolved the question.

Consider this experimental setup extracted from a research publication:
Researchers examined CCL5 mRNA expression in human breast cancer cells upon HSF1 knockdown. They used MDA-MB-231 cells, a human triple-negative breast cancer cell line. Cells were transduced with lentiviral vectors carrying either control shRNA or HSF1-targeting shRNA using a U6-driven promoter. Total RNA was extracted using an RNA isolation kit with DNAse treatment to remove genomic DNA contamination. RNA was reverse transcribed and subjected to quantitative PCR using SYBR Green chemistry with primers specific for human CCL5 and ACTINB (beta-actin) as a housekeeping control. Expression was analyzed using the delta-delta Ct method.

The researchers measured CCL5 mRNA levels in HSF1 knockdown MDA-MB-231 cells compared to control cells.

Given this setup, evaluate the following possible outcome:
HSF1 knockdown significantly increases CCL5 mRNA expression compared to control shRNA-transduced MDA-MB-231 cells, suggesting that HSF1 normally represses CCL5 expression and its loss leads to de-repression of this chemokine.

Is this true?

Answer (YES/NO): YES